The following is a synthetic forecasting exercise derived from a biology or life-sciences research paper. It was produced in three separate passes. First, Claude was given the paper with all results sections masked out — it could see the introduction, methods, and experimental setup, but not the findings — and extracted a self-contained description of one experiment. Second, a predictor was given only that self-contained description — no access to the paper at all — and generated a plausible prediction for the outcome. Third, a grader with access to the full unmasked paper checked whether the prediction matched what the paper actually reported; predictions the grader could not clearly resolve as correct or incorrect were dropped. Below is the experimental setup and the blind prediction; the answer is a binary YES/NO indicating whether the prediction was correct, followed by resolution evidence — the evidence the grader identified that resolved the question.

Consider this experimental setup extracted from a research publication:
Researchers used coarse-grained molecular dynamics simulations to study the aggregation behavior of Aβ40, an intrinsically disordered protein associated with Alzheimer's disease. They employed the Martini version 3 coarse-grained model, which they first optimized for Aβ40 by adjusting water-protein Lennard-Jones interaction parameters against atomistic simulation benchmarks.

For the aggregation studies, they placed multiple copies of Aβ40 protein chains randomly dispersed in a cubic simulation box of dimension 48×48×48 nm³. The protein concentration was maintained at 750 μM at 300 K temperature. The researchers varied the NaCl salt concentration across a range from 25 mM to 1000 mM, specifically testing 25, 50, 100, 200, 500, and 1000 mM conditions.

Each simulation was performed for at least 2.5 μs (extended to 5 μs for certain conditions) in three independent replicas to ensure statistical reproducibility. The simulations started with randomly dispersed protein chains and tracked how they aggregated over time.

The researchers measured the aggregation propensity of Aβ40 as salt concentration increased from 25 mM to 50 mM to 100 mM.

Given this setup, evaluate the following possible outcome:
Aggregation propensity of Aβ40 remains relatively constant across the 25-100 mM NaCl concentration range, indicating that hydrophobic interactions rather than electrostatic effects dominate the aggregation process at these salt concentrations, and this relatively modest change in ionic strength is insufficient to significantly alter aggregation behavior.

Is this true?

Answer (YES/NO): NO